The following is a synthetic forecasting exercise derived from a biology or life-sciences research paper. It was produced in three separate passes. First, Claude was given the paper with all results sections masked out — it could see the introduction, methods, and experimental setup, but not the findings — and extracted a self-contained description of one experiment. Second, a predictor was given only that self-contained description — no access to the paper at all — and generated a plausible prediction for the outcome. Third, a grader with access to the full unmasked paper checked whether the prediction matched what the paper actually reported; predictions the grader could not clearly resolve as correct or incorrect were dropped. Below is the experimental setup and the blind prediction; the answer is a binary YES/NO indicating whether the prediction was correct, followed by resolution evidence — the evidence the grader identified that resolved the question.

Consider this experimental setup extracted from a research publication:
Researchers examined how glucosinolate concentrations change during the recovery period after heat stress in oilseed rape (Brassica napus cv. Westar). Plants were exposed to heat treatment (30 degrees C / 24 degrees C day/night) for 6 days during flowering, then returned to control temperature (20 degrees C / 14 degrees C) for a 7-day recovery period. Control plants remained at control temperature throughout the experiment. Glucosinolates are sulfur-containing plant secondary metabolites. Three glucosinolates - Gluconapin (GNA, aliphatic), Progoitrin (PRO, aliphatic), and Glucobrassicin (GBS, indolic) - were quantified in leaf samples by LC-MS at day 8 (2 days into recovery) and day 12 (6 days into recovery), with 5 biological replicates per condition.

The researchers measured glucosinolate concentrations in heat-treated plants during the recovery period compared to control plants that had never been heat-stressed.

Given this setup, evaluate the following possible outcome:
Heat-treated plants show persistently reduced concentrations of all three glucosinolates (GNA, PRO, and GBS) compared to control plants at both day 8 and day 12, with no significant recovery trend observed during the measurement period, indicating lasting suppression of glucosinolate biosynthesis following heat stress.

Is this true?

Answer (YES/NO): NO